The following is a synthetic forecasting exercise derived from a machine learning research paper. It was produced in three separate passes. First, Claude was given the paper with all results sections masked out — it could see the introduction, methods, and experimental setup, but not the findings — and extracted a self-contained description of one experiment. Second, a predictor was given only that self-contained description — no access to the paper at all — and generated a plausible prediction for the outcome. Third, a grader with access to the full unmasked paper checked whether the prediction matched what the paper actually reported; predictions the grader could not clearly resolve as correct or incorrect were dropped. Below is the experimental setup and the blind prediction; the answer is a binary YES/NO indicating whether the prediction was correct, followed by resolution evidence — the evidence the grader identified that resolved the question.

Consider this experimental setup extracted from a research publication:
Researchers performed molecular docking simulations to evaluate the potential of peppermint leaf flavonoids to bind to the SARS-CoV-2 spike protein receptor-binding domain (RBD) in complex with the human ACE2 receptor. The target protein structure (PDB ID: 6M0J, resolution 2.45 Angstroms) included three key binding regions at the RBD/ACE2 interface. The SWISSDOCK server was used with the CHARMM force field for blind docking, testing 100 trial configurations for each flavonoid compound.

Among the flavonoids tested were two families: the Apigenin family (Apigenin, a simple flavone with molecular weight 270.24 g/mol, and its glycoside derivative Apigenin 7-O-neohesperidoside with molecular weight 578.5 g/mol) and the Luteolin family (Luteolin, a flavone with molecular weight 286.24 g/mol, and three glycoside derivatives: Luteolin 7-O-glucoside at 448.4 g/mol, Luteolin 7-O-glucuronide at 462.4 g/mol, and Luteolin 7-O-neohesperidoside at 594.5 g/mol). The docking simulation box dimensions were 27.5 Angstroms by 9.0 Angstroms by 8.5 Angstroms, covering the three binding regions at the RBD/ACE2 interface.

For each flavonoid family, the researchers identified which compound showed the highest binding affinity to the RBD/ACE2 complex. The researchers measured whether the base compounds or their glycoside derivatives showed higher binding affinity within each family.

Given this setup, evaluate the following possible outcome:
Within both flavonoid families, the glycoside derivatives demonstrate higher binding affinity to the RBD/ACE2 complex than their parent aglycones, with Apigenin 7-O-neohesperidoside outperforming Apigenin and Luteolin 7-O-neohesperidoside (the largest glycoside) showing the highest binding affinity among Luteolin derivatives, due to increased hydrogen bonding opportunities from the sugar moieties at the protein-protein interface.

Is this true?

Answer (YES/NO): YES